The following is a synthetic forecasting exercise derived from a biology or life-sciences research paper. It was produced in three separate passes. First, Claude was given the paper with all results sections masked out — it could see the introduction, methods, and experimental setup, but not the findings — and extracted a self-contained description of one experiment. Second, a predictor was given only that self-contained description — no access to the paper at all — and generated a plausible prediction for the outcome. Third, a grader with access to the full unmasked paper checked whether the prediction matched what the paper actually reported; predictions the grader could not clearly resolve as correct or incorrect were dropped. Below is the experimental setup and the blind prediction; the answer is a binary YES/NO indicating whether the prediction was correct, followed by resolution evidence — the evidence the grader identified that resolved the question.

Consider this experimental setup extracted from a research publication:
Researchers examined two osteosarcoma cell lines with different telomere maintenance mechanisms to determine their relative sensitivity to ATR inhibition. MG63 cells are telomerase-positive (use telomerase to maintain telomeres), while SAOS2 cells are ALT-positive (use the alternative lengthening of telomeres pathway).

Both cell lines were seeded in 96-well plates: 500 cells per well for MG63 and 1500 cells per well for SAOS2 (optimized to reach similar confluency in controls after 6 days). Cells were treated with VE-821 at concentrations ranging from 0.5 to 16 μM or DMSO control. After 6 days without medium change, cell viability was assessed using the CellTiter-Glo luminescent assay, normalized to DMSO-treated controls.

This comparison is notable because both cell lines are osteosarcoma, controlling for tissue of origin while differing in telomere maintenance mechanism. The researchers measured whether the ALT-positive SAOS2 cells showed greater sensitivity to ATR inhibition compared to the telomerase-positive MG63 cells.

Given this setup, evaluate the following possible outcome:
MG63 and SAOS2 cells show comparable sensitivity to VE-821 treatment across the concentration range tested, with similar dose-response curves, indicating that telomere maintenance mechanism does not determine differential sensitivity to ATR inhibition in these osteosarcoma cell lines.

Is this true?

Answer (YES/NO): YES